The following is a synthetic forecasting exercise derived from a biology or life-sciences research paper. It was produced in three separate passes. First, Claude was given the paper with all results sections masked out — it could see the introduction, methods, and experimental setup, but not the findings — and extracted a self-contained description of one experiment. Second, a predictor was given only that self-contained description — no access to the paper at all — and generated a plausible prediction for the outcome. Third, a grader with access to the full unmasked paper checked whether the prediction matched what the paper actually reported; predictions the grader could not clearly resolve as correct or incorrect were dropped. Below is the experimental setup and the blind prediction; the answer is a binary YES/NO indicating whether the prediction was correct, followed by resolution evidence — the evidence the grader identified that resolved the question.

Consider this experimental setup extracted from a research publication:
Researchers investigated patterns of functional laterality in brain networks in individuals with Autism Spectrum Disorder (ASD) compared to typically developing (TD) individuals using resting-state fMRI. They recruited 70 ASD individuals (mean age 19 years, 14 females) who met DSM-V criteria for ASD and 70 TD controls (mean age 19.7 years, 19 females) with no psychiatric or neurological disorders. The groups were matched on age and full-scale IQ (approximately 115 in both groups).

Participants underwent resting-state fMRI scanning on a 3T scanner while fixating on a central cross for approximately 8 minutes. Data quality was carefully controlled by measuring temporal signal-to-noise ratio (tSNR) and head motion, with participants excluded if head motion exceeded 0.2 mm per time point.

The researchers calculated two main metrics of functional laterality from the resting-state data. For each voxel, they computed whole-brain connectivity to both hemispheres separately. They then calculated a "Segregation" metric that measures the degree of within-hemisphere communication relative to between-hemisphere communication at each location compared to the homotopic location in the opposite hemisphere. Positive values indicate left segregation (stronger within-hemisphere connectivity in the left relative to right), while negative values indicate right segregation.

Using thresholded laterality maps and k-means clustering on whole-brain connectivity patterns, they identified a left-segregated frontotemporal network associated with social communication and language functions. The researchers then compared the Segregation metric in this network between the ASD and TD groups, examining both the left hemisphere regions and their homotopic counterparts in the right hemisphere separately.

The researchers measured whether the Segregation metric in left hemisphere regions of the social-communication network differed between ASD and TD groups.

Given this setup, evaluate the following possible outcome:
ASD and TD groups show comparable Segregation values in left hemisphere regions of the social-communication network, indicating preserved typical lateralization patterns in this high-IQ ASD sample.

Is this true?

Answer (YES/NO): YES